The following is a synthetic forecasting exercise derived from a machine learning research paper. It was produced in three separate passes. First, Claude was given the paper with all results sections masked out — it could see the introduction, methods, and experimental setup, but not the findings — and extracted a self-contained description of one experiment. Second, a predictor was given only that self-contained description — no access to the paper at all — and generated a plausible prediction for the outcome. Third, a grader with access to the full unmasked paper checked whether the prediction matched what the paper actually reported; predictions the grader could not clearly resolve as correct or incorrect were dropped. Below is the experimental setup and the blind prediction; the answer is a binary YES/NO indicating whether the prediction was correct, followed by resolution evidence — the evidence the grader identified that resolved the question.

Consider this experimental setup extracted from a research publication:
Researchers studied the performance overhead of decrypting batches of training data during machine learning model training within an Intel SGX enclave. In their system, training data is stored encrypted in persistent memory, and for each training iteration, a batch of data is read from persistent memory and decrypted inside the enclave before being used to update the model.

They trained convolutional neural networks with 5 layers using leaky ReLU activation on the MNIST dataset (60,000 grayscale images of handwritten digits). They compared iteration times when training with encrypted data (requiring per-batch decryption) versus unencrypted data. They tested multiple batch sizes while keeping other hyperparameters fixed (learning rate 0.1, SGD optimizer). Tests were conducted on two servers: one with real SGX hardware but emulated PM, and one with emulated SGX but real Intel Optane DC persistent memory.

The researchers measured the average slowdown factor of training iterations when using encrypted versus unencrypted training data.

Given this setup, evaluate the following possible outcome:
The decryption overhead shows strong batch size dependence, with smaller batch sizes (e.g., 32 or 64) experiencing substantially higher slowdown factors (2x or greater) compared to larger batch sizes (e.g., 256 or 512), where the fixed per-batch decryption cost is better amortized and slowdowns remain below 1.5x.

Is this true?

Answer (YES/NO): NO